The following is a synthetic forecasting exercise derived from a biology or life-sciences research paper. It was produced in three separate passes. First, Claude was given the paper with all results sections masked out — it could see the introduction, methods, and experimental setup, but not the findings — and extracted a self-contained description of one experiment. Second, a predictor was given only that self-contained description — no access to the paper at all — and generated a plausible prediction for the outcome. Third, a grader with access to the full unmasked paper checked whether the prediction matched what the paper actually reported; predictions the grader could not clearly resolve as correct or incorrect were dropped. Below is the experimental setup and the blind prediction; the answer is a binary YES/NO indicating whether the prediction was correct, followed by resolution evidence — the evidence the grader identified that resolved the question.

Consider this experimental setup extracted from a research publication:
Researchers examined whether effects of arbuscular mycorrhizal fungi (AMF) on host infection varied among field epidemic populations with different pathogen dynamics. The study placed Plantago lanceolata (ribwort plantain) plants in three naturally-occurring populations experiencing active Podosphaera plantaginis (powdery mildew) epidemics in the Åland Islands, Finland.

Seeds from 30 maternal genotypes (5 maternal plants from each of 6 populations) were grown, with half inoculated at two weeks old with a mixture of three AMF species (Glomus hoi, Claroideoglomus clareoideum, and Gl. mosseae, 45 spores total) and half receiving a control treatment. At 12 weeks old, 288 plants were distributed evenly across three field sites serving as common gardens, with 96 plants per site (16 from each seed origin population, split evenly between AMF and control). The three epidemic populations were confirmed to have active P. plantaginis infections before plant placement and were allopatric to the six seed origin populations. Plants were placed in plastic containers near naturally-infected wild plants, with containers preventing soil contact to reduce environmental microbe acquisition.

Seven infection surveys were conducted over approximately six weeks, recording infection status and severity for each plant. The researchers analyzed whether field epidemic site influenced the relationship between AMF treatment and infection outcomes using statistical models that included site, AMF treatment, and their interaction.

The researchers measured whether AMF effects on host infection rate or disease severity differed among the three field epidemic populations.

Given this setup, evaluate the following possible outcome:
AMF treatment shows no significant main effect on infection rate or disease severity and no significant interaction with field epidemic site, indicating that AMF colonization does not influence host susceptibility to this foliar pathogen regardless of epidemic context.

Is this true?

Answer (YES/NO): NO